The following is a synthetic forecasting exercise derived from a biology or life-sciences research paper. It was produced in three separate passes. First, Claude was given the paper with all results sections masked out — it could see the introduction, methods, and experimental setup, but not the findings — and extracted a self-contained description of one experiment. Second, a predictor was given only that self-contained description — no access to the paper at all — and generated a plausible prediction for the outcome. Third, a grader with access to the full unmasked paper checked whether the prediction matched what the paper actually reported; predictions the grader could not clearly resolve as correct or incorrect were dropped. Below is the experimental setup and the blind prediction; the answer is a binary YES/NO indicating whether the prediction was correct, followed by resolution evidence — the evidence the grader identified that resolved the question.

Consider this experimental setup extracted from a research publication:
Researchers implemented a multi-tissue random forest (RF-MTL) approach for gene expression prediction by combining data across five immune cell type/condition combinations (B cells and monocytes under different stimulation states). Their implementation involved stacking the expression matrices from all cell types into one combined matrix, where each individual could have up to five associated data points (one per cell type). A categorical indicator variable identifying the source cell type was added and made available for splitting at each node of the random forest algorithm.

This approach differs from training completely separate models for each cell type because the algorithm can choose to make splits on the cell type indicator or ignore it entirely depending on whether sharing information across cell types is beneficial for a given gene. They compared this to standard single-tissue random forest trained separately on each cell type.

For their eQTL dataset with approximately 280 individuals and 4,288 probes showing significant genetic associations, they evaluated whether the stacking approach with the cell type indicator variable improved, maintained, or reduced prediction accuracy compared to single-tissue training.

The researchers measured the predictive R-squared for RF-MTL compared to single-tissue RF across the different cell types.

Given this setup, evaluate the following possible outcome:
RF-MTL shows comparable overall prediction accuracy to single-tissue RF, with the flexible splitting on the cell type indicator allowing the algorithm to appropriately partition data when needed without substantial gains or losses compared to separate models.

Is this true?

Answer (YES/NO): YES